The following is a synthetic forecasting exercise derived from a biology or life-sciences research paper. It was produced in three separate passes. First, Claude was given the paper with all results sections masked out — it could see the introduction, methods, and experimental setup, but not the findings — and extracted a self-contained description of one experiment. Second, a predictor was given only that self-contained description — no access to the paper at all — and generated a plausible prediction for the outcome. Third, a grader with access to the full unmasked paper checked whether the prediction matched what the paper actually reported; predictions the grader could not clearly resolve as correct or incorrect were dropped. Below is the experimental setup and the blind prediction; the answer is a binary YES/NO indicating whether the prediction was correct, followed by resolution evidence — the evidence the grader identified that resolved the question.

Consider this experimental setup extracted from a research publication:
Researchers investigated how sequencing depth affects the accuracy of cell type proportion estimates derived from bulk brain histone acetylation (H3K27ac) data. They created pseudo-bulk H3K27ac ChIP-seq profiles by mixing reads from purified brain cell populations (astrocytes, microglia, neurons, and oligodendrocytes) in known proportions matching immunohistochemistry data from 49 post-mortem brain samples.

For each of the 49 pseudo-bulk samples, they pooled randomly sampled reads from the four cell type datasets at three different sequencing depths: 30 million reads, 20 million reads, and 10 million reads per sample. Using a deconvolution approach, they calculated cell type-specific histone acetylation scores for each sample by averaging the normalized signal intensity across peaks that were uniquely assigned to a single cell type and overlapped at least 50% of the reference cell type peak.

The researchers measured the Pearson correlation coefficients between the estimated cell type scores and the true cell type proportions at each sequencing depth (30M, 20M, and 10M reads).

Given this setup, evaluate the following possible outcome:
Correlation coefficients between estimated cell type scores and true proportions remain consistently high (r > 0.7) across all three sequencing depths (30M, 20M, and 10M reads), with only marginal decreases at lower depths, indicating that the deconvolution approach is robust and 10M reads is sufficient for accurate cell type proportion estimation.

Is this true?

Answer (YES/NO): YES